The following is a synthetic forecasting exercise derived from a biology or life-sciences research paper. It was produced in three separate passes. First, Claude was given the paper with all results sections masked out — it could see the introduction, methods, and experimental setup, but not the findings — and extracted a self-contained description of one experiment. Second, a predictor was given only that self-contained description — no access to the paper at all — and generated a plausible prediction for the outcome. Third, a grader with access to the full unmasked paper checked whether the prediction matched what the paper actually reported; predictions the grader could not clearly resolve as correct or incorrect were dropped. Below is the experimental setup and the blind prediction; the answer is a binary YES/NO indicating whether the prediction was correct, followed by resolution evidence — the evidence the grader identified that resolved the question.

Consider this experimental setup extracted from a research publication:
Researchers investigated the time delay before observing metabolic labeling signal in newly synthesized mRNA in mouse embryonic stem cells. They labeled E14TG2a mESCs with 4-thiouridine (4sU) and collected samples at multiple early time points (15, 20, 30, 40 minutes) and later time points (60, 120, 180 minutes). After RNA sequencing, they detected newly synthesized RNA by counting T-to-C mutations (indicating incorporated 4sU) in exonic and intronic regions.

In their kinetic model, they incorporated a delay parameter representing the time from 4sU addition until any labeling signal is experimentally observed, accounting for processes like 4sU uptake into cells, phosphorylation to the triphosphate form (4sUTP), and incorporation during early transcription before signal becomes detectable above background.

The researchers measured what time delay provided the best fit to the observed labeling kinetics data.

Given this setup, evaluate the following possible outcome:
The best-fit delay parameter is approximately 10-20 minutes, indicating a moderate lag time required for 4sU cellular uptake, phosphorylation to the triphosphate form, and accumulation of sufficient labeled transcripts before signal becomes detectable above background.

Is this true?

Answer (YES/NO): NO